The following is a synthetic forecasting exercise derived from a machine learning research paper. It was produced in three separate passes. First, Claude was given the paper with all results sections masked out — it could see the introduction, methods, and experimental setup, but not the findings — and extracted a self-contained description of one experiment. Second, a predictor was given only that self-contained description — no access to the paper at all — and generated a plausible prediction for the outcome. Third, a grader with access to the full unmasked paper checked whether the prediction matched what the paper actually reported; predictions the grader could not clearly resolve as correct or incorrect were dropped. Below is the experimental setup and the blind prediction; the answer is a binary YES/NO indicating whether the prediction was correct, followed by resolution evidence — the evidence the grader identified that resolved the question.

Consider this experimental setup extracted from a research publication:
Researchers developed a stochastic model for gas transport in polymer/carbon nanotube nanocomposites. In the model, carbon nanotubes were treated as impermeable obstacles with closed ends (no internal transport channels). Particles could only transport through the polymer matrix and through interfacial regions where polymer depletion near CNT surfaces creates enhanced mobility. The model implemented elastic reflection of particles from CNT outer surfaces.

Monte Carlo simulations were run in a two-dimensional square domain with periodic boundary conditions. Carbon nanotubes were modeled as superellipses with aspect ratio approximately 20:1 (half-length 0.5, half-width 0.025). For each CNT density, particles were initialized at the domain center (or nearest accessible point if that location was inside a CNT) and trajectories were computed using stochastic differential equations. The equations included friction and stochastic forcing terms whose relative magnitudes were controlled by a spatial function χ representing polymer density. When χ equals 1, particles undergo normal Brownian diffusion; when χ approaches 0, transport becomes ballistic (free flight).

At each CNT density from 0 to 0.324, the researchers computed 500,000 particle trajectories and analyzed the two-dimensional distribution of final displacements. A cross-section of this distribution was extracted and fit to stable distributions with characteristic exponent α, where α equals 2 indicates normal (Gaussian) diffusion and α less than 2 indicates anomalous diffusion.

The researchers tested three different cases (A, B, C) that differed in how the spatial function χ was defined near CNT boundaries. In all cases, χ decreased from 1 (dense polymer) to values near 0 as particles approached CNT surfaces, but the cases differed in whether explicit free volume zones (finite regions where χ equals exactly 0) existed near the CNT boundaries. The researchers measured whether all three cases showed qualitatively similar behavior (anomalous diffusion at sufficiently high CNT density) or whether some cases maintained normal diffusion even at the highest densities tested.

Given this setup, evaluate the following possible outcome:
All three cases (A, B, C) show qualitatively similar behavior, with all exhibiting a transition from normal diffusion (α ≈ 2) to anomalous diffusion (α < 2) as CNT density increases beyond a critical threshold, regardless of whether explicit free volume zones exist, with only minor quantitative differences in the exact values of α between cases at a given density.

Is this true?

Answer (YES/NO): NO